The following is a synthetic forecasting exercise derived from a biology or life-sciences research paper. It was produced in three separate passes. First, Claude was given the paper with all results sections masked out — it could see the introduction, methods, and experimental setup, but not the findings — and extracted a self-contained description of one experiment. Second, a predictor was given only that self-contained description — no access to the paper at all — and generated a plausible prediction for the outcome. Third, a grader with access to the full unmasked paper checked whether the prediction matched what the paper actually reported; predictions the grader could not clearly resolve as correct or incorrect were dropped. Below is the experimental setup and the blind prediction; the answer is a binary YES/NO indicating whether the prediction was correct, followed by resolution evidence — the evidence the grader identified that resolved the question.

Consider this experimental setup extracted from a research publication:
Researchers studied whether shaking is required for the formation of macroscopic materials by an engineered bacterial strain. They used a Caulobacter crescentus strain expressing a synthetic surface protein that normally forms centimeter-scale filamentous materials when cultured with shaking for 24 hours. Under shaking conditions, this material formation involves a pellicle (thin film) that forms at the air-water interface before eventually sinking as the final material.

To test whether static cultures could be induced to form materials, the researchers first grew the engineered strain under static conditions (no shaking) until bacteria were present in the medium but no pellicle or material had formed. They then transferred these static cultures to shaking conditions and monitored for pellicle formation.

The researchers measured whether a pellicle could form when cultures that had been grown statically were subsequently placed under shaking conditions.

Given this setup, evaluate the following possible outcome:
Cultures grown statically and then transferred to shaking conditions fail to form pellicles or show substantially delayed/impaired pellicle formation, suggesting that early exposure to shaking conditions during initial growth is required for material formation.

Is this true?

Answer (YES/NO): NO